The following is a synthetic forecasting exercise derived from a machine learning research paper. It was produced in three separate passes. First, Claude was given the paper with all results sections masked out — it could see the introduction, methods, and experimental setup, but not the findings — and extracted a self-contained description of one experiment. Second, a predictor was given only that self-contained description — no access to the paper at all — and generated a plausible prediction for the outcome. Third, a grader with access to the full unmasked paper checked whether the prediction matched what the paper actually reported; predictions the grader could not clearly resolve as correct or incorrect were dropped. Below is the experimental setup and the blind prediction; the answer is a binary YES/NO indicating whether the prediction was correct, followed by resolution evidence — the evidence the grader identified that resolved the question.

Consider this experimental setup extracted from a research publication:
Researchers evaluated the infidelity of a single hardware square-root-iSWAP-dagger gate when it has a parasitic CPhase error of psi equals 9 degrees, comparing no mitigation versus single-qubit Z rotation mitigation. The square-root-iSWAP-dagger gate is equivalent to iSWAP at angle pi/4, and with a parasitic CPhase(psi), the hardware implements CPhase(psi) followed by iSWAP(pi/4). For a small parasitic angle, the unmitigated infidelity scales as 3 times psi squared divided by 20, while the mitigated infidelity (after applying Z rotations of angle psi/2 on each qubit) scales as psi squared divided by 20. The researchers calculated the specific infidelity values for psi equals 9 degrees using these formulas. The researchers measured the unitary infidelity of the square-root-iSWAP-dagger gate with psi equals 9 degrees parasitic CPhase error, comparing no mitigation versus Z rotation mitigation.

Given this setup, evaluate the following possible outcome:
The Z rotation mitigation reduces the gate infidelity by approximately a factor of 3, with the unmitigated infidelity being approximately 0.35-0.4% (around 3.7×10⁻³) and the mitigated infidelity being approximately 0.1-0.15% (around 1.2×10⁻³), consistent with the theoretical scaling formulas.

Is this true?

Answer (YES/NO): YES